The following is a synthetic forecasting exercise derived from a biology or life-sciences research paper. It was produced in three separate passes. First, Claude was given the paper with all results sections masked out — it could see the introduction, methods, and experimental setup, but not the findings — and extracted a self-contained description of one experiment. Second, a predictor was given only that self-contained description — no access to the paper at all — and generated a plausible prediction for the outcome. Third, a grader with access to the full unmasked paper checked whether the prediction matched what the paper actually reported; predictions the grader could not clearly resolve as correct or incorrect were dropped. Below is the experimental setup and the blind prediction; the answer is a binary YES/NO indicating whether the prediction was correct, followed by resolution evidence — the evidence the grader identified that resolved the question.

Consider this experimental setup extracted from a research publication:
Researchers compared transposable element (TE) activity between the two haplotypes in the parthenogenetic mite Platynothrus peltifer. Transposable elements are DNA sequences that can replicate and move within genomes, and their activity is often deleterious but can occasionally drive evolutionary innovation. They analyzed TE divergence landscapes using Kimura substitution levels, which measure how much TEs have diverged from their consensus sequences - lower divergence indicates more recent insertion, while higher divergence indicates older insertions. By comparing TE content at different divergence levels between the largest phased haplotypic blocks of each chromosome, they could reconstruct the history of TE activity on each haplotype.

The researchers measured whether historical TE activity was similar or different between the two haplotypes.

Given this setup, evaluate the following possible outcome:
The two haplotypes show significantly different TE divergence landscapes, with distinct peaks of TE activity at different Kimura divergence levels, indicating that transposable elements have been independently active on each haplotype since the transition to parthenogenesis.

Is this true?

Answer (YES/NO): YES